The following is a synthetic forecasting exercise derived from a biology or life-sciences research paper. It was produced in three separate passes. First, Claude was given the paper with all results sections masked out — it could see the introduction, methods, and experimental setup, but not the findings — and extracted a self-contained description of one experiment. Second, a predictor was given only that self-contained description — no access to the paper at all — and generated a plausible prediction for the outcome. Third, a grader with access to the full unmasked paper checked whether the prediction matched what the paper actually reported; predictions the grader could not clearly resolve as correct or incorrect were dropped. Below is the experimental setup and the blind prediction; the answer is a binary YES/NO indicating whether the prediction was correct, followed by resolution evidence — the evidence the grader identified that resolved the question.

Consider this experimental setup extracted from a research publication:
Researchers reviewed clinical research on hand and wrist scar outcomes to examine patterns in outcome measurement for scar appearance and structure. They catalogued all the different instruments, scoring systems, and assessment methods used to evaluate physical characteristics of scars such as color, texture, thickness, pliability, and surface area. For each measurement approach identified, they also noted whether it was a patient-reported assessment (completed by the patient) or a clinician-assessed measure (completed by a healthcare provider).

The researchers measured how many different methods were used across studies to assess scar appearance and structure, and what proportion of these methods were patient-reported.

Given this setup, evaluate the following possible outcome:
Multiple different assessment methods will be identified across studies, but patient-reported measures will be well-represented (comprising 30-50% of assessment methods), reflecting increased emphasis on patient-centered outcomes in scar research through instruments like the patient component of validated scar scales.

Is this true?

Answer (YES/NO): NO